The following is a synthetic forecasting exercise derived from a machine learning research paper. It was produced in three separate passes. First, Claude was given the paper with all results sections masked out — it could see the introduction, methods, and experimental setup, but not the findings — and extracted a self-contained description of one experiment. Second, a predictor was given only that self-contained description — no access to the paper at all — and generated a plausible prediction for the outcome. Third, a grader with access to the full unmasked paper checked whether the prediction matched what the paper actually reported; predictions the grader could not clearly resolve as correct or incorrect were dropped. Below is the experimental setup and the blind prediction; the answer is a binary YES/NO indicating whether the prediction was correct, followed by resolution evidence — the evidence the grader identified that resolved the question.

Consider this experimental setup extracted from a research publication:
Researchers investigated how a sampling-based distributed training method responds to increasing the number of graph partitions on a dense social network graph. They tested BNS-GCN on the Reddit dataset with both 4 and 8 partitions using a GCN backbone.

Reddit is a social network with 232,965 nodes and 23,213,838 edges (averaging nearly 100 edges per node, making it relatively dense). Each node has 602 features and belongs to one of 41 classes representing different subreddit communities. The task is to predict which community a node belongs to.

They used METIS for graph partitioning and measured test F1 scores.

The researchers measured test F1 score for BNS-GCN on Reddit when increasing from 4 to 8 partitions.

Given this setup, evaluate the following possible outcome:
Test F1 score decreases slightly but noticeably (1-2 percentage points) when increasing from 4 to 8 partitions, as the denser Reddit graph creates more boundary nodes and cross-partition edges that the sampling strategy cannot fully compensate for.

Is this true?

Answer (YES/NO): NO